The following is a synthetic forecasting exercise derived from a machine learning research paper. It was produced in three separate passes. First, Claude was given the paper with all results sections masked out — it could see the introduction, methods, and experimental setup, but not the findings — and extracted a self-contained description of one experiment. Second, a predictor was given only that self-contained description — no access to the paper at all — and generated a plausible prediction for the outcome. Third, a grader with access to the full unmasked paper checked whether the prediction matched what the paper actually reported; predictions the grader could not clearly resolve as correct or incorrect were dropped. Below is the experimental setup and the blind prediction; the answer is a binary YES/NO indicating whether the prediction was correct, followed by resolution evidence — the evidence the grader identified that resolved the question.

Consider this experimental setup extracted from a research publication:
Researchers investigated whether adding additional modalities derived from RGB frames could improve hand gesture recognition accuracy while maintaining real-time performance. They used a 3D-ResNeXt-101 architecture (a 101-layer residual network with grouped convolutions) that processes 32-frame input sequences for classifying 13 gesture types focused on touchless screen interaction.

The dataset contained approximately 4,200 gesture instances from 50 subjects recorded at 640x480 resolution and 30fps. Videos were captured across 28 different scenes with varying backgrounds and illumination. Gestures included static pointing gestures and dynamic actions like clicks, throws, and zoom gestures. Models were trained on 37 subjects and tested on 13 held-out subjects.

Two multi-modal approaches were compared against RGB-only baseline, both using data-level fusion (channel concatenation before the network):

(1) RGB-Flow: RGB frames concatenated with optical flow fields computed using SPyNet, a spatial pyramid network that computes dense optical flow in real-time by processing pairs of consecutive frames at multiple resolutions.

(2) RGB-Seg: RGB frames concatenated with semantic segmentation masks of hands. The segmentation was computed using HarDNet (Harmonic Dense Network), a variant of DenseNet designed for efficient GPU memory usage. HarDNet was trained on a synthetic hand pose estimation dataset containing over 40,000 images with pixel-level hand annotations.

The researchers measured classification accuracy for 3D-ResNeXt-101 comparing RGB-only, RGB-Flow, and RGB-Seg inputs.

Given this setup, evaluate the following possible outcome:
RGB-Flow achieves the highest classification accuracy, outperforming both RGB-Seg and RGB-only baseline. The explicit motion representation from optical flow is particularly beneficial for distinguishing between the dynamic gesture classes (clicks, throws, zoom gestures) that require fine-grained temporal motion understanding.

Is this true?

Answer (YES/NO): YES